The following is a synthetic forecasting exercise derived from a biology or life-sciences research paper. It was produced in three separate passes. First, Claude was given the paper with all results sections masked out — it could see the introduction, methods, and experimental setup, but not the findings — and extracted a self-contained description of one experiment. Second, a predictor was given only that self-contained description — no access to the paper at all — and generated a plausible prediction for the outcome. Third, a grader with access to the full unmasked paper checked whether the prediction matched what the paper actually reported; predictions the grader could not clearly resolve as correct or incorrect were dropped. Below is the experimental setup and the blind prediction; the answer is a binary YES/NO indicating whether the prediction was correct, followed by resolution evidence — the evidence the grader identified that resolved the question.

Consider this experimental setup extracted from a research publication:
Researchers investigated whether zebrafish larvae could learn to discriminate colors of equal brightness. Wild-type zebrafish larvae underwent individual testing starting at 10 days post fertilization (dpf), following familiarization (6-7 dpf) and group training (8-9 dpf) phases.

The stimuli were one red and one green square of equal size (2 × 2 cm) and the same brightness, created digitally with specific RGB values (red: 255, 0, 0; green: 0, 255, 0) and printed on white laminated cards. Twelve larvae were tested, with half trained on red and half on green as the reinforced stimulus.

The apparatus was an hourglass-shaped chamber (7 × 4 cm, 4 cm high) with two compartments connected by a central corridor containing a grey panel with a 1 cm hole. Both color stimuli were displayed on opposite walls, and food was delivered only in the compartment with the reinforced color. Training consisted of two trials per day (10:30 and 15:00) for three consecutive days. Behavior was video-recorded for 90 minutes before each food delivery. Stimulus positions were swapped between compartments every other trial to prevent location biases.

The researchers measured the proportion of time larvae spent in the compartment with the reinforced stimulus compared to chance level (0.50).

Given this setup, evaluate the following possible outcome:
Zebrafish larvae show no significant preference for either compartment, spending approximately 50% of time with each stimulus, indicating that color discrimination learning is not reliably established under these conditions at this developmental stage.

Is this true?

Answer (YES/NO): NO